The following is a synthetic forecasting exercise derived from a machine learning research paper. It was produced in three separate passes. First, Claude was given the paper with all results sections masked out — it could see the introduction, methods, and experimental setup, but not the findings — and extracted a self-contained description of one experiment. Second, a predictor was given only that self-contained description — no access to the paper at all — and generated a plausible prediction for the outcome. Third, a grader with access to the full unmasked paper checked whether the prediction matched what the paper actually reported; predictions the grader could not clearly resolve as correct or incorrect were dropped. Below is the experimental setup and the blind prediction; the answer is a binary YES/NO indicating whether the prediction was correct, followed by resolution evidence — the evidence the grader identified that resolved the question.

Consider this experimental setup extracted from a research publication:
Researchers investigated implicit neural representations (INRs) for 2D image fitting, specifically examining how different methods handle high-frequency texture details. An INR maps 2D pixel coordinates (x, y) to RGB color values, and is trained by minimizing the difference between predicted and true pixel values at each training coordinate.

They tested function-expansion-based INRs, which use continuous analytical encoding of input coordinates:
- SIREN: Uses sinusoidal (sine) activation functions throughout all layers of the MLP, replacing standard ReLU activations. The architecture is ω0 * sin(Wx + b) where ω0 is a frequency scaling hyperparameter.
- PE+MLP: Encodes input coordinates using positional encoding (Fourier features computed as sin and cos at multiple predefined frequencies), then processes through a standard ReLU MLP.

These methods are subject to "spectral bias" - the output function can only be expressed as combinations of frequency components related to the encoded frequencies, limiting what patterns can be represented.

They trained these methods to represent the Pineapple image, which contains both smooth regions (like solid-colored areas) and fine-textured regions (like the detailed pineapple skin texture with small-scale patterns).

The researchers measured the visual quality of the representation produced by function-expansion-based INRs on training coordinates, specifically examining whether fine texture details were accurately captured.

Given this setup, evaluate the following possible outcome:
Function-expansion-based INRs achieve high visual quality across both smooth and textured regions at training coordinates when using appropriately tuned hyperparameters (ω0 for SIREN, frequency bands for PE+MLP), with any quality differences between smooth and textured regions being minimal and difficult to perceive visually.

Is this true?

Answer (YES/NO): NO